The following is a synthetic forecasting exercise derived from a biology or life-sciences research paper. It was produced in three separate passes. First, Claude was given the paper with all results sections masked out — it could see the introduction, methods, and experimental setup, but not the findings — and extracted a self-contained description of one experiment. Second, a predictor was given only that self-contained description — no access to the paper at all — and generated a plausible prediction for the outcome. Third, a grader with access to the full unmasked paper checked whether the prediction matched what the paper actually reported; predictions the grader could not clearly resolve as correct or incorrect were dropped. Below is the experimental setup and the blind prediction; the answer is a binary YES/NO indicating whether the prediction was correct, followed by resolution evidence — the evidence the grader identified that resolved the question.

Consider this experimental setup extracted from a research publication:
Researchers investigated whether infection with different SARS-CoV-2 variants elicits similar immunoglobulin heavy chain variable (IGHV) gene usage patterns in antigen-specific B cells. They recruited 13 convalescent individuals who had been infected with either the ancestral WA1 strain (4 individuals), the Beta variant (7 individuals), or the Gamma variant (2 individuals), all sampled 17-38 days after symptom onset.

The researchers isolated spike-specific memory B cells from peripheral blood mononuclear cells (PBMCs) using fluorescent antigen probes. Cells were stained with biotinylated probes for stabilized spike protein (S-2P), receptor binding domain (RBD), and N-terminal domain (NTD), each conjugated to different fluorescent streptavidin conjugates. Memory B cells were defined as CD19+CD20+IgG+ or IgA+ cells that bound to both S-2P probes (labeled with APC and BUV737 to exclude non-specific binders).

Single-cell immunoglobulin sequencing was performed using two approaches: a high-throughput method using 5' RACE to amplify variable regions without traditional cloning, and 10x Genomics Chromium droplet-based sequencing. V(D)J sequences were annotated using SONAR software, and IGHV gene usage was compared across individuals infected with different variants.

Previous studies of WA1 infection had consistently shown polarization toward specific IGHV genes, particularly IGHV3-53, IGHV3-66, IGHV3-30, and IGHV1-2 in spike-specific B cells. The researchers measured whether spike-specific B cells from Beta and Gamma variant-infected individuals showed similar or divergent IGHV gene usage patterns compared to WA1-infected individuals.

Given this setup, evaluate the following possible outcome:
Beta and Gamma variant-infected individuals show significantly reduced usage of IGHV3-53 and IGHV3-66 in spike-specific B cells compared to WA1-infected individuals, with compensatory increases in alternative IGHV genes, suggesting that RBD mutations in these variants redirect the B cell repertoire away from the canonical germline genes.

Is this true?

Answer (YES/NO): NO